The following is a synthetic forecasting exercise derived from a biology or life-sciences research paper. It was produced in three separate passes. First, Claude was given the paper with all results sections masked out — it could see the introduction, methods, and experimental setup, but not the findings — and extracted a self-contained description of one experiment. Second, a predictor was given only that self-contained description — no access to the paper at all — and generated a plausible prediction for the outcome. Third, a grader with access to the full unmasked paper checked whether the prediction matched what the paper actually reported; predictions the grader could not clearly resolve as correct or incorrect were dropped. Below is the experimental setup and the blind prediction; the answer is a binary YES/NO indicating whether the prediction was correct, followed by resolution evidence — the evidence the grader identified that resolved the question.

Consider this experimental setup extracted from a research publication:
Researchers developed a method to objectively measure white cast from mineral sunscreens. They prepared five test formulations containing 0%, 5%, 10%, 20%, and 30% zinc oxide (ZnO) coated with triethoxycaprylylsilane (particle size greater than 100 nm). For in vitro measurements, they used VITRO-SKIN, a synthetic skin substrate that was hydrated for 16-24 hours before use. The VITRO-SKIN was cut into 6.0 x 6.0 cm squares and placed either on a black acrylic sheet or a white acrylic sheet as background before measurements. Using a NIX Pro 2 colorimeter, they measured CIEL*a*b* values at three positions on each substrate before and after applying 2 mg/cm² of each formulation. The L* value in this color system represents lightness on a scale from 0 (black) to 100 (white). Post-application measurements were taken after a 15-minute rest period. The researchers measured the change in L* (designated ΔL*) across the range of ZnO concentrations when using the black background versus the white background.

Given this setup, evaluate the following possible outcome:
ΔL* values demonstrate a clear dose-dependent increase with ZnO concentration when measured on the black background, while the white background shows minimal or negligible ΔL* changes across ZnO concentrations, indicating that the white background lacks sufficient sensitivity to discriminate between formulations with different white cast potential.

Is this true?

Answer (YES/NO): NO